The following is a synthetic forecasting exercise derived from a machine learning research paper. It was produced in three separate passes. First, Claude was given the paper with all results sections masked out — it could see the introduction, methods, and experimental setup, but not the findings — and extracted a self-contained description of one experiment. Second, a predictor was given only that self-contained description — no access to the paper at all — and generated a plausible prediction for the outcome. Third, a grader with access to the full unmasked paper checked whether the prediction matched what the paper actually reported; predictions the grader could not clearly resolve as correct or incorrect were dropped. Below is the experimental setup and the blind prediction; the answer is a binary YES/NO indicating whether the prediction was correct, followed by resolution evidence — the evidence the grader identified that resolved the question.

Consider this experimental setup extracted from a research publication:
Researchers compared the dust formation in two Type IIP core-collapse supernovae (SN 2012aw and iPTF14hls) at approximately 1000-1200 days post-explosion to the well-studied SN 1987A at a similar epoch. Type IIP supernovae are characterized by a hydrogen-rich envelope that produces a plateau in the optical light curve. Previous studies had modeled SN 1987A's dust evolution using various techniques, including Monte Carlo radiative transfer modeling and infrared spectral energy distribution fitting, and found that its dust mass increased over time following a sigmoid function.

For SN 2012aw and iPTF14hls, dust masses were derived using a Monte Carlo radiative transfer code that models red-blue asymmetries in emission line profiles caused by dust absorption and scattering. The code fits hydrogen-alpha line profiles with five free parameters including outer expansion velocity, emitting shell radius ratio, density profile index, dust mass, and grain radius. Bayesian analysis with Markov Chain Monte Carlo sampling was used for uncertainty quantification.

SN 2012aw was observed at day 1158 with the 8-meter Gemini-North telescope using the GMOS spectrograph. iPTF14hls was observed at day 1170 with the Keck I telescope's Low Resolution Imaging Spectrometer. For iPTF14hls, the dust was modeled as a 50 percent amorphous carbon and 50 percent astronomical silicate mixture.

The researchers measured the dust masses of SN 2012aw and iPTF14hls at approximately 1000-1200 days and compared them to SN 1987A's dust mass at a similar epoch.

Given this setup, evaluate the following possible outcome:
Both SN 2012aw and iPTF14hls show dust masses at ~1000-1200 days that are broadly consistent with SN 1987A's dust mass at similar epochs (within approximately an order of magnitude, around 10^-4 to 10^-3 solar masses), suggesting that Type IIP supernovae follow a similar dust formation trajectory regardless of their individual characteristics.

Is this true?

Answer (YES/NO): NO